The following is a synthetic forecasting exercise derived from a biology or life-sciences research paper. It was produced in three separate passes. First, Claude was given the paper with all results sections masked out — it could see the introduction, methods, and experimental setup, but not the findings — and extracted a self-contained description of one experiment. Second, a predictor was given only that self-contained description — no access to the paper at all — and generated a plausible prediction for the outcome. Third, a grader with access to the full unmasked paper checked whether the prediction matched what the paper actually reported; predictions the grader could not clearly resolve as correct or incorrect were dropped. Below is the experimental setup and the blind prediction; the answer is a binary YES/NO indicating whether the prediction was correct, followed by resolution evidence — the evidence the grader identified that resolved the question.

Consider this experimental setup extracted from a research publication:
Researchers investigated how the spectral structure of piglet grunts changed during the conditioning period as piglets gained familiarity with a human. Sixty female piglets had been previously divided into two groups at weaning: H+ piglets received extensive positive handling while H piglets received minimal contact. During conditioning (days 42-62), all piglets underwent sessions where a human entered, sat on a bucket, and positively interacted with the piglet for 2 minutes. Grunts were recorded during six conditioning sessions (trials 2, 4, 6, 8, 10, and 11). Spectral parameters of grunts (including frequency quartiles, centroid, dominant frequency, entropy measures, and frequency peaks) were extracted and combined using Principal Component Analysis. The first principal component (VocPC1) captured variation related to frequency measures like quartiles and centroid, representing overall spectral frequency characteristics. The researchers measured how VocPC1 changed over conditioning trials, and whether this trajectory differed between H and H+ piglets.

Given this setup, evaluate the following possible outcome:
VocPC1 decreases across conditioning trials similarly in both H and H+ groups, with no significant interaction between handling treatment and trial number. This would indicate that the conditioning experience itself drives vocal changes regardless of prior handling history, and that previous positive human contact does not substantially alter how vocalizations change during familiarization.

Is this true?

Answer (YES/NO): NO